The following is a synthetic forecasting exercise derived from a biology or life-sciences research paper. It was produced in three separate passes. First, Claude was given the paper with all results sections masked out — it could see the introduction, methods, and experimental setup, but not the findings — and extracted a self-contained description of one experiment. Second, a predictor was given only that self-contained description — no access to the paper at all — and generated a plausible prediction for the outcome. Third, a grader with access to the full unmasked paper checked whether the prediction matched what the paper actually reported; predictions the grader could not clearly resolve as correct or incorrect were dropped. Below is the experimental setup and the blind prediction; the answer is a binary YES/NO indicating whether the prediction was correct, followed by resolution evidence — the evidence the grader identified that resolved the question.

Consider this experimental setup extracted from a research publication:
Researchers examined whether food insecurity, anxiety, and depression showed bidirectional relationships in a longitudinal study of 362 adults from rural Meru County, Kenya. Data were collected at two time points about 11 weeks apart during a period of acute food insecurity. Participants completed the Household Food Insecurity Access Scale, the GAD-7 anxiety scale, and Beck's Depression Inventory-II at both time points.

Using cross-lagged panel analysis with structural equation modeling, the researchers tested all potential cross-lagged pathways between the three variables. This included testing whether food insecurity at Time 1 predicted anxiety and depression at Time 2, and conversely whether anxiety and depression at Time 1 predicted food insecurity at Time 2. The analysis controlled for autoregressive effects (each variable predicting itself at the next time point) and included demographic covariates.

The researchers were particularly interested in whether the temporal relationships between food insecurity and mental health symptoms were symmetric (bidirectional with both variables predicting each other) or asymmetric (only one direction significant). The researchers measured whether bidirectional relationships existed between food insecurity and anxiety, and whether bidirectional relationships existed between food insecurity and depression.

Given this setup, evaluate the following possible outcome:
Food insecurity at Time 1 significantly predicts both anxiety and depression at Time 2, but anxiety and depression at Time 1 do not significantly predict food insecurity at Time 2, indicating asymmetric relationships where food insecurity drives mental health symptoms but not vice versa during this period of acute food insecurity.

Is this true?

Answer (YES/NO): NO